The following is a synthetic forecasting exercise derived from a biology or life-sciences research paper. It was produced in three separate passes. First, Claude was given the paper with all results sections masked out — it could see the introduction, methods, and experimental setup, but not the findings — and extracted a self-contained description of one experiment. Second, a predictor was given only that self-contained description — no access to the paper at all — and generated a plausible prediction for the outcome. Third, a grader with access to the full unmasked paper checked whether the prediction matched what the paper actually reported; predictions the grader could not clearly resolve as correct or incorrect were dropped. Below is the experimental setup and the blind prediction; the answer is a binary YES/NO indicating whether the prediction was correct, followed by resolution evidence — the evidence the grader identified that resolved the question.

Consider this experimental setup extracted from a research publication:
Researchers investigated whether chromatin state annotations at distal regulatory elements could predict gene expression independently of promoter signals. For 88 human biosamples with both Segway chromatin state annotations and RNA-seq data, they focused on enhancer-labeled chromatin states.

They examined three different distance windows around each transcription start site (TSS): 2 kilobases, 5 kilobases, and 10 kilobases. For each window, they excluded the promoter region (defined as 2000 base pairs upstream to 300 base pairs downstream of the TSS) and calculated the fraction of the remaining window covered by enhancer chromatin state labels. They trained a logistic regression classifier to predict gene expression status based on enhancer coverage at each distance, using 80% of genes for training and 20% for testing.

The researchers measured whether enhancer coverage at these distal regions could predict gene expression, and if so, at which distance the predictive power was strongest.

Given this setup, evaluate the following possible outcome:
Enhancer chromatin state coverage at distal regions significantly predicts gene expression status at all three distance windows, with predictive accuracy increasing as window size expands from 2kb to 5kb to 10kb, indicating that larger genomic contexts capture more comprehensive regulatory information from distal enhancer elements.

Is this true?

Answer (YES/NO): NO